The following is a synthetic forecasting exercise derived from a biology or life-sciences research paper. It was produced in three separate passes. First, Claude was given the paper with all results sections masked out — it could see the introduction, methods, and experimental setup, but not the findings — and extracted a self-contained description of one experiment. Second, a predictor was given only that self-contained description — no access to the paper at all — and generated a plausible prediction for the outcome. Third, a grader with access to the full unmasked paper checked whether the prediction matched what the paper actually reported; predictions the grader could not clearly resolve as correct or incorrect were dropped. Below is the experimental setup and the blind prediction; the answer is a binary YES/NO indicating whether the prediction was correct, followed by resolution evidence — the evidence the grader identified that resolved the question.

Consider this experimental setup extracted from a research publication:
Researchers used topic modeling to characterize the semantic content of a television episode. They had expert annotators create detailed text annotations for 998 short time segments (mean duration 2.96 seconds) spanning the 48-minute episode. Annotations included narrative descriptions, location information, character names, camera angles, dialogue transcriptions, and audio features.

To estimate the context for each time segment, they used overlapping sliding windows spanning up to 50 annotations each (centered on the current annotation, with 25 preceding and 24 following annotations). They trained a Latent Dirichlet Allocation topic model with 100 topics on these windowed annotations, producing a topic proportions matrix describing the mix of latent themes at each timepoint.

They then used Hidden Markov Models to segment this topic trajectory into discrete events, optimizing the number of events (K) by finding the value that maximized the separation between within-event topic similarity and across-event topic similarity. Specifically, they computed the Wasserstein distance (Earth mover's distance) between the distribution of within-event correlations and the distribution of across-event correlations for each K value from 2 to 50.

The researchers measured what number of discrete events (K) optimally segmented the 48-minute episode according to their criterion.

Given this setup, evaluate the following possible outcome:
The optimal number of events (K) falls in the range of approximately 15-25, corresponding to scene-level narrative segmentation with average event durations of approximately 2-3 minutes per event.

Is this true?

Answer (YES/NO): NO